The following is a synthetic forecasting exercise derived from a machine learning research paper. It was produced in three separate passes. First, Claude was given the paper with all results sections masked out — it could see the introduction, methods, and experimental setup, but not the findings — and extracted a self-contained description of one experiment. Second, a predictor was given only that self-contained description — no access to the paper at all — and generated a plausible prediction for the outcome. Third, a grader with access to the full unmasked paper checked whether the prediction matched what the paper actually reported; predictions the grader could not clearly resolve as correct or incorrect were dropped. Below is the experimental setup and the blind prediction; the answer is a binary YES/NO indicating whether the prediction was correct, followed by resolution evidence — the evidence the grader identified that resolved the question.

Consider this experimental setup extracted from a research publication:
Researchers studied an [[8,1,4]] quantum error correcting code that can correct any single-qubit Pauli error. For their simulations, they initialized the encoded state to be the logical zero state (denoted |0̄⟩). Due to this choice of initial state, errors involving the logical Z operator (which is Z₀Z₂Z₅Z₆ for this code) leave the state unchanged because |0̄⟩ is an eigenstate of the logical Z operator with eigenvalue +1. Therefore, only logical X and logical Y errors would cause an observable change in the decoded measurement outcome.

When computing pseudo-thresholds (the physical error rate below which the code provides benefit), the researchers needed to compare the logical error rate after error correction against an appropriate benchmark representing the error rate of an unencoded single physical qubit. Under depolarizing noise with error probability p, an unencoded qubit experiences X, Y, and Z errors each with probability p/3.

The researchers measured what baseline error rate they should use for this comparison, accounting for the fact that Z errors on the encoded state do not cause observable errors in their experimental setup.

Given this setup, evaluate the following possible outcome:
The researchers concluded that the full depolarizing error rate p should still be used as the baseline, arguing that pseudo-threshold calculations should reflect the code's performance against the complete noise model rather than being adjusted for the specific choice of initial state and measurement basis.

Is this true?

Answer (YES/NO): NO